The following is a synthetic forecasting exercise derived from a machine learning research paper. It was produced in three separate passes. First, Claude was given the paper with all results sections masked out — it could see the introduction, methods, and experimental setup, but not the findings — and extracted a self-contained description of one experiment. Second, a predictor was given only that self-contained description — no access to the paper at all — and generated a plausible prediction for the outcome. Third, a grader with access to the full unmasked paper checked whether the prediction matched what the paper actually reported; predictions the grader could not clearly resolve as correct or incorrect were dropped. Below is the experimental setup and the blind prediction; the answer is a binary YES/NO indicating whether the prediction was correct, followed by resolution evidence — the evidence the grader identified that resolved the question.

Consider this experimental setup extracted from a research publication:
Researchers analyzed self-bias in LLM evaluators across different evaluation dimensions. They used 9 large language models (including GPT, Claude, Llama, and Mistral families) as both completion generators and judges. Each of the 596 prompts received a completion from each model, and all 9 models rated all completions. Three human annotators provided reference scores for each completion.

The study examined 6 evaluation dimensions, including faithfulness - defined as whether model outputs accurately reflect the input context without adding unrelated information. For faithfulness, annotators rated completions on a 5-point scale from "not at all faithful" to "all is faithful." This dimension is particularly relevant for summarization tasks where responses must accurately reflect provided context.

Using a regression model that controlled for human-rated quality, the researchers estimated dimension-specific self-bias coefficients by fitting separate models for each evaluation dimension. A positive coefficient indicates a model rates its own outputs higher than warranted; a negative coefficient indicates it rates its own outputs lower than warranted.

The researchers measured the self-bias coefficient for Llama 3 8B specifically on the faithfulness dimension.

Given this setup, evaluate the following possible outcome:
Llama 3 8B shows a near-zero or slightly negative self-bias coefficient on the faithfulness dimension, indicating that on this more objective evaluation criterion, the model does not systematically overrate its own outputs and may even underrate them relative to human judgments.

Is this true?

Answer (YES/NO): NO